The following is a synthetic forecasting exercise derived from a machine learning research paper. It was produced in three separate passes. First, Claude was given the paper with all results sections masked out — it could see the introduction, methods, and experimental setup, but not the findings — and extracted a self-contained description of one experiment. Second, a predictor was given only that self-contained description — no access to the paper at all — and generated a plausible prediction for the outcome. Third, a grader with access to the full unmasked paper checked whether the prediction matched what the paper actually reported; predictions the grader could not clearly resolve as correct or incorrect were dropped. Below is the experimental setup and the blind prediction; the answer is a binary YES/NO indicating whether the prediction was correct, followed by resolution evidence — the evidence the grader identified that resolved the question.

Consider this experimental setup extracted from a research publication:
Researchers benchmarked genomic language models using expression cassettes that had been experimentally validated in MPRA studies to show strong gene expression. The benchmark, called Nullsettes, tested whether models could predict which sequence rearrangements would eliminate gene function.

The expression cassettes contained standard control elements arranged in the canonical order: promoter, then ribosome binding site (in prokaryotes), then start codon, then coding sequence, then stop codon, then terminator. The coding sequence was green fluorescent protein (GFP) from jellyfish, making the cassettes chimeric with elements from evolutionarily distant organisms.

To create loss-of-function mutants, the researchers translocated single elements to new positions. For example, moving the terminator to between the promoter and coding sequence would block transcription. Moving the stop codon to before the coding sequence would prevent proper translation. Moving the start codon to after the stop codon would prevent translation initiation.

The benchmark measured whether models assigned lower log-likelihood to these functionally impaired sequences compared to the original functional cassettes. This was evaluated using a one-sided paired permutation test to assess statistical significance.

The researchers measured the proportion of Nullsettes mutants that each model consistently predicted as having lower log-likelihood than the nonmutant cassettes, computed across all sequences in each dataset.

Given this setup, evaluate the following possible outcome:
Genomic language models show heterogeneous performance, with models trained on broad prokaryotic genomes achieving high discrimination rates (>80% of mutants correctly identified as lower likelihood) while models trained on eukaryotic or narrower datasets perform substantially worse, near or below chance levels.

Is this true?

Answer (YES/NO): NO